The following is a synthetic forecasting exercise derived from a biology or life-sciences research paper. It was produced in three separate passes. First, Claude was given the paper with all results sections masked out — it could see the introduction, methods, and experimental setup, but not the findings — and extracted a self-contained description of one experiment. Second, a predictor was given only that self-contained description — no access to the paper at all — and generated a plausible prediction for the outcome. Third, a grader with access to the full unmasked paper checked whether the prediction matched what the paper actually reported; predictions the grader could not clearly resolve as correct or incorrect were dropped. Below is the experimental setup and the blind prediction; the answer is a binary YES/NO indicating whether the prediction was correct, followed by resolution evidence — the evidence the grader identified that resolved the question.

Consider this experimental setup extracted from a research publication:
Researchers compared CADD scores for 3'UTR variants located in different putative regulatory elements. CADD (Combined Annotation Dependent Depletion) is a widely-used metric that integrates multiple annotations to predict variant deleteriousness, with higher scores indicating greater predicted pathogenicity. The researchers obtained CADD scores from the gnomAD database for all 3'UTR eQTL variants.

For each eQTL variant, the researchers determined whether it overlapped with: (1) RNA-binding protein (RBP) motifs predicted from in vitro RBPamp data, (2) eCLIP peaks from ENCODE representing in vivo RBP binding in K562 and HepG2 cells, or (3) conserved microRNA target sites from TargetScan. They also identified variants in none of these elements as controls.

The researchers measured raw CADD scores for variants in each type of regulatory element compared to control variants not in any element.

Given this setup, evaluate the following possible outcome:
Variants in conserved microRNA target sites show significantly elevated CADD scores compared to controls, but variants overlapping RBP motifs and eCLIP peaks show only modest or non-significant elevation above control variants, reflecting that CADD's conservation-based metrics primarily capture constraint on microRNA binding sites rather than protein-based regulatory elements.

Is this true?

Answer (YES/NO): NO